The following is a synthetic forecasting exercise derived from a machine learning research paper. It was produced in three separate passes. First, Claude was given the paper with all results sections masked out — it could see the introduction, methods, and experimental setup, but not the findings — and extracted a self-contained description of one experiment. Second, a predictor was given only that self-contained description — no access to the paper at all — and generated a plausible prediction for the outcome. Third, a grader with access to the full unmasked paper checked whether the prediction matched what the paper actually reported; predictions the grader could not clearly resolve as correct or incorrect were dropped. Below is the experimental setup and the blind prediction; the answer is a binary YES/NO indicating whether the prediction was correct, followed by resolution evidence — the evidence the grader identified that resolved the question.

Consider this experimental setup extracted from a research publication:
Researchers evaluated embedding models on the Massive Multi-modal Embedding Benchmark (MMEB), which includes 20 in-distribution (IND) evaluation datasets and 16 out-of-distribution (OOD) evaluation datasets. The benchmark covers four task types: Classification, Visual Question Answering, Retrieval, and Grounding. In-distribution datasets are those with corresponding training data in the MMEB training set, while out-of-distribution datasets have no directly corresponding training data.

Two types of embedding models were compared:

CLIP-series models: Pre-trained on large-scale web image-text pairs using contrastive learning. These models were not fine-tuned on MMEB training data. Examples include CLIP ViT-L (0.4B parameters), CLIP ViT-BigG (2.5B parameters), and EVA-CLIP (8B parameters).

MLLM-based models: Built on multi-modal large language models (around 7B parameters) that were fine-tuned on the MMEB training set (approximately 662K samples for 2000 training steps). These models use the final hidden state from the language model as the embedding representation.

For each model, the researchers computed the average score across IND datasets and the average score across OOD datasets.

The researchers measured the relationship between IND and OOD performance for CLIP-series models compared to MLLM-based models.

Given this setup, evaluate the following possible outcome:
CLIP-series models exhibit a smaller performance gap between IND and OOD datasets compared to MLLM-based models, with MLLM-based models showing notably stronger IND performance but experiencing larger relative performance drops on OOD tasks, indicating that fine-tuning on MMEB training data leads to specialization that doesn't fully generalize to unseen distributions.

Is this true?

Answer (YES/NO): YES